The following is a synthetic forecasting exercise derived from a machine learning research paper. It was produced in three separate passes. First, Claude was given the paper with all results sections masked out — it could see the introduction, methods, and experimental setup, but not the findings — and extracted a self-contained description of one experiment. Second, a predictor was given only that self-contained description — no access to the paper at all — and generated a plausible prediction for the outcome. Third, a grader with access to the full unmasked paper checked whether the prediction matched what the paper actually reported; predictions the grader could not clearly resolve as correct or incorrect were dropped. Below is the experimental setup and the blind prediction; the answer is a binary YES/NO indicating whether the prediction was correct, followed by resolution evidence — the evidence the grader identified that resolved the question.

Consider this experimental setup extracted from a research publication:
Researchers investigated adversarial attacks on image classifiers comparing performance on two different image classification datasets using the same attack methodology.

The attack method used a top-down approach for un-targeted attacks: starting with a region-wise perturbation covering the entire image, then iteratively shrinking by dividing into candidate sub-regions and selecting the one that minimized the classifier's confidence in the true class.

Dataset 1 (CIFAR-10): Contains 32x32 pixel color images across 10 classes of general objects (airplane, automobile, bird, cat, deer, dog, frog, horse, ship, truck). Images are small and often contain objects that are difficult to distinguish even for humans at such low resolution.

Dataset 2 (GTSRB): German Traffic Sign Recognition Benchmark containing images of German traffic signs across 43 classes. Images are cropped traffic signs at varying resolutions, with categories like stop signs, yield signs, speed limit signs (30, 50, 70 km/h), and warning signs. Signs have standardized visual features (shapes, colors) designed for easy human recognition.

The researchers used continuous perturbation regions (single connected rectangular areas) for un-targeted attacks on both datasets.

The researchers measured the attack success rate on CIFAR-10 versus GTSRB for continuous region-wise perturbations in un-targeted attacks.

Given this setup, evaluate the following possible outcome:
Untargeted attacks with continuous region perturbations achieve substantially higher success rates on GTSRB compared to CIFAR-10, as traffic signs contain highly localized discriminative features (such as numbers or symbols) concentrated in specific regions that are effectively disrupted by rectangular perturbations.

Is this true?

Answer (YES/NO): NO